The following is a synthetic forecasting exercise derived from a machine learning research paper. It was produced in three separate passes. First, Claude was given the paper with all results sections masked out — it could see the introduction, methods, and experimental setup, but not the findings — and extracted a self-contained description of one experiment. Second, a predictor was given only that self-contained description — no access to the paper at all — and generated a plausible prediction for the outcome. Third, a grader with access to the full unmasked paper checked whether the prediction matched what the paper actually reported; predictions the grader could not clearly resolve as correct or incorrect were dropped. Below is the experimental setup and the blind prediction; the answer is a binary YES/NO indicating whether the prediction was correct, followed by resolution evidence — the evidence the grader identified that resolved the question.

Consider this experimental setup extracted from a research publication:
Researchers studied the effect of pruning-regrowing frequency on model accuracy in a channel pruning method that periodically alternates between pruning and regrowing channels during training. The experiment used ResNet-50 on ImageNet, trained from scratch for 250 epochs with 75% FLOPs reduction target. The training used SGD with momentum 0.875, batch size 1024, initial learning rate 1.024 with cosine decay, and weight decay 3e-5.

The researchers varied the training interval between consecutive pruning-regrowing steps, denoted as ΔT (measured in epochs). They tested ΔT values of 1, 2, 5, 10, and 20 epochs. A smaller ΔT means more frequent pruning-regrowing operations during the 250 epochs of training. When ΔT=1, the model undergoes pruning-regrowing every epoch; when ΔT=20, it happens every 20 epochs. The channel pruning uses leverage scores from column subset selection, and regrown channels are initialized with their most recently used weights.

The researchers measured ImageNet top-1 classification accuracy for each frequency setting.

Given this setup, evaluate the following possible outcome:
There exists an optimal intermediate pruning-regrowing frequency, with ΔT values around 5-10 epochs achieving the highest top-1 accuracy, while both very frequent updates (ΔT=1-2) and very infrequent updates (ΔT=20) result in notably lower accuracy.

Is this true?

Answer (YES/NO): NO